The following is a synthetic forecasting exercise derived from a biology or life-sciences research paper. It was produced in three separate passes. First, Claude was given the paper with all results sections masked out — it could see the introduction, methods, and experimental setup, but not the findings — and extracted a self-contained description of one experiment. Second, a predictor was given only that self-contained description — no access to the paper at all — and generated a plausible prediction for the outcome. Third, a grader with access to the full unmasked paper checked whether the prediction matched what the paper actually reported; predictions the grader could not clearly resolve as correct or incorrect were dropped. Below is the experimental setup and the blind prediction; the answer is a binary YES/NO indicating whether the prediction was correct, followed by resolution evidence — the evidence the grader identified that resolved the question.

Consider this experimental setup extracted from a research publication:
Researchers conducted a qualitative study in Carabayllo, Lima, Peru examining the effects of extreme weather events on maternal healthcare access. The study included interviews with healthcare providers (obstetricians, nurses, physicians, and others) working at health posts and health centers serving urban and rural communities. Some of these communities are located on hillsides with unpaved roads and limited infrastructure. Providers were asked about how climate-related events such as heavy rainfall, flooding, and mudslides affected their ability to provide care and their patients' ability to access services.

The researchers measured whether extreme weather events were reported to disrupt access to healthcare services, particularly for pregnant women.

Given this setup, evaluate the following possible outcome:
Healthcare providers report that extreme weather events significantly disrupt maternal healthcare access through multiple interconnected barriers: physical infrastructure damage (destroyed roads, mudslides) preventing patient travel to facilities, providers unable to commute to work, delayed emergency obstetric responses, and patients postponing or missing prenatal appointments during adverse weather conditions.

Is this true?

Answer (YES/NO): NO